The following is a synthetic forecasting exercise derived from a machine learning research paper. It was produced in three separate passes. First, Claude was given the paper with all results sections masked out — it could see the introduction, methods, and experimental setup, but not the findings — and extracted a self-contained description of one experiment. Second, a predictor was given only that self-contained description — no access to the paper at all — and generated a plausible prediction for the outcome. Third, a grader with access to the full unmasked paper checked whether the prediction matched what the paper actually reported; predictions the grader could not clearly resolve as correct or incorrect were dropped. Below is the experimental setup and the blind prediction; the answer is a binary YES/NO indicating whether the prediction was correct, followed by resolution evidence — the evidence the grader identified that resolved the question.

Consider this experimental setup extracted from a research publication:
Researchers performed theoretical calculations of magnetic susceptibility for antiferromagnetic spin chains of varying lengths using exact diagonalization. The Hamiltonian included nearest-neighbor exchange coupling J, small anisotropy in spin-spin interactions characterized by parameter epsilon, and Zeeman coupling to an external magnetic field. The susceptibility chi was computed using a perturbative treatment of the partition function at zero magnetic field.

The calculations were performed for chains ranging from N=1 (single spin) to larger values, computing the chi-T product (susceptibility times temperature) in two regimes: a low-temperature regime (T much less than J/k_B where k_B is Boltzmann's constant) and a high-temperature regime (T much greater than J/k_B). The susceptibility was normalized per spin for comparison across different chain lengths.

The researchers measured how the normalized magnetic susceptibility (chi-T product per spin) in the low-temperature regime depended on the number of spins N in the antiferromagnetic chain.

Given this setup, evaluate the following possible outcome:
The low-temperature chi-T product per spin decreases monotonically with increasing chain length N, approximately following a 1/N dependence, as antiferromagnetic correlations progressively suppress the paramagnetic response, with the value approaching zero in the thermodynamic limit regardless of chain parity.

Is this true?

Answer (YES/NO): NO